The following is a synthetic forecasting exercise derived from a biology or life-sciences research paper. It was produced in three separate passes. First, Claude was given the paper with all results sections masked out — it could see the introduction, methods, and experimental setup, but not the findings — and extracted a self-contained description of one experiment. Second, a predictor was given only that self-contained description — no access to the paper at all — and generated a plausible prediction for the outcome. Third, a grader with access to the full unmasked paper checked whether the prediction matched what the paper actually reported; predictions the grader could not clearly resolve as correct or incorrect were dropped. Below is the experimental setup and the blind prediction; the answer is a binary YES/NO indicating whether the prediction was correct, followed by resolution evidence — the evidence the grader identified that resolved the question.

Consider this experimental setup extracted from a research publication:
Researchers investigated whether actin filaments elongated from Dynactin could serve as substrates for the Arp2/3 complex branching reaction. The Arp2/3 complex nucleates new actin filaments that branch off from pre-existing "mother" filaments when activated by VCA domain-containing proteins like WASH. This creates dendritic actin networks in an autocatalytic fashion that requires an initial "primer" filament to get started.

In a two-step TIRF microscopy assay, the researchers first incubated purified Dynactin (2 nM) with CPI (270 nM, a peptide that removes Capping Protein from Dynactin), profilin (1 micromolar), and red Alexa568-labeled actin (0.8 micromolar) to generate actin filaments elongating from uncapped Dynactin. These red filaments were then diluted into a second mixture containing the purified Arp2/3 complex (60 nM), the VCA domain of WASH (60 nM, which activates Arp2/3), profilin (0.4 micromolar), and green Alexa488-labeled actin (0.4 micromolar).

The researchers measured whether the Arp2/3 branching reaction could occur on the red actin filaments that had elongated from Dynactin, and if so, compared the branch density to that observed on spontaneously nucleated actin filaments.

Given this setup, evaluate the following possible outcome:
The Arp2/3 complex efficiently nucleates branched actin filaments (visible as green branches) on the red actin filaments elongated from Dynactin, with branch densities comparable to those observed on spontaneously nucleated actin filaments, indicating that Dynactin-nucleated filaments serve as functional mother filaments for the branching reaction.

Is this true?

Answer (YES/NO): YES